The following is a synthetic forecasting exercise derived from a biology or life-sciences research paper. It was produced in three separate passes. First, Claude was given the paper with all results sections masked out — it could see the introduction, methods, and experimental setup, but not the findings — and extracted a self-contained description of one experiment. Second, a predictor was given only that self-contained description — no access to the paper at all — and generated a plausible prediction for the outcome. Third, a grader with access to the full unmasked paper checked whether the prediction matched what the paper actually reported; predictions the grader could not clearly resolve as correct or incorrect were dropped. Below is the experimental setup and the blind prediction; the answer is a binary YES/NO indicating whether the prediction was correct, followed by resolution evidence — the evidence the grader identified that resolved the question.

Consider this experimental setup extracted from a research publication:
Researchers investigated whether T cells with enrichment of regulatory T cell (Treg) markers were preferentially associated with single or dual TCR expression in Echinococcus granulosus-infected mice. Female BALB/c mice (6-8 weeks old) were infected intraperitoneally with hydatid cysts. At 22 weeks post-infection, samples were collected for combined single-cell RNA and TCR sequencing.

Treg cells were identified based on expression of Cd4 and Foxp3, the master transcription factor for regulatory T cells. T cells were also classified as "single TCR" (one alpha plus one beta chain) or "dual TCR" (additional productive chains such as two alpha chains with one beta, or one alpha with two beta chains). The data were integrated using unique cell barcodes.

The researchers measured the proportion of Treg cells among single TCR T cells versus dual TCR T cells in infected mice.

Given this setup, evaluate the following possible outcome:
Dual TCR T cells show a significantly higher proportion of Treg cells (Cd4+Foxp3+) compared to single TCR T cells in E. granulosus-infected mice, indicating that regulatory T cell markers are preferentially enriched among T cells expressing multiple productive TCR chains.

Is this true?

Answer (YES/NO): YES